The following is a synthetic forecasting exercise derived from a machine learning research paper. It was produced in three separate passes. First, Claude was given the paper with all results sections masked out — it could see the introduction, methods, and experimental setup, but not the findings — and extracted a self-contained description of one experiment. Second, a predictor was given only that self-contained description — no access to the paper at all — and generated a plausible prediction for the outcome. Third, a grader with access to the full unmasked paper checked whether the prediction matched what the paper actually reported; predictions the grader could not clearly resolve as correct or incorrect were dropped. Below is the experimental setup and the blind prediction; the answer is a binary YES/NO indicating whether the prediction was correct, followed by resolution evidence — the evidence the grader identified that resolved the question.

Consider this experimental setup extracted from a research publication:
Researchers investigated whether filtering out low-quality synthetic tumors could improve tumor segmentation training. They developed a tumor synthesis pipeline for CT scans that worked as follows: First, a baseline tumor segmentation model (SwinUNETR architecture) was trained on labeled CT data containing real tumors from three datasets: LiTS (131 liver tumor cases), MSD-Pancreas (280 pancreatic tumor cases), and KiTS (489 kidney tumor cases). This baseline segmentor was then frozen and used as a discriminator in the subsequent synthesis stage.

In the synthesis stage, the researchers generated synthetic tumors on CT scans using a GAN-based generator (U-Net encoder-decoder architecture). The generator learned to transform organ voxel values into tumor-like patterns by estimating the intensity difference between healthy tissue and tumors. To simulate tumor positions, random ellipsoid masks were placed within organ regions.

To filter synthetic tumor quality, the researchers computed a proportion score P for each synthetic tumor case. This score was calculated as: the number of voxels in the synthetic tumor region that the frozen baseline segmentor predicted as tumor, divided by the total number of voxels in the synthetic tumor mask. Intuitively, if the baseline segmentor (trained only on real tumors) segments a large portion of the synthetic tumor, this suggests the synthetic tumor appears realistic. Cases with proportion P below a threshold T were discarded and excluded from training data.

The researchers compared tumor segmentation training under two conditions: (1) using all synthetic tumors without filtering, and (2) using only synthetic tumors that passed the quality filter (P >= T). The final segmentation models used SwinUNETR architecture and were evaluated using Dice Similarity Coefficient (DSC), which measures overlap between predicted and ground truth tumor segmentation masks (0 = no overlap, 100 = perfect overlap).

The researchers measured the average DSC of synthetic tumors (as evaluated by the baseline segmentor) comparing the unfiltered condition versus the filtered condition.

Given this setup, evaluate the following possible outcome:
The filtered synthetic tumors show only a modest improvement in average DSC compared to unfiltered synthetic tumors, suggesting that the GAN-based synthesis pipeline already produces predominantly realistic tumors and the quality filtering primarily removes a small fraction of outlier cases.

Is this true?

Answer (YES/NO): NO